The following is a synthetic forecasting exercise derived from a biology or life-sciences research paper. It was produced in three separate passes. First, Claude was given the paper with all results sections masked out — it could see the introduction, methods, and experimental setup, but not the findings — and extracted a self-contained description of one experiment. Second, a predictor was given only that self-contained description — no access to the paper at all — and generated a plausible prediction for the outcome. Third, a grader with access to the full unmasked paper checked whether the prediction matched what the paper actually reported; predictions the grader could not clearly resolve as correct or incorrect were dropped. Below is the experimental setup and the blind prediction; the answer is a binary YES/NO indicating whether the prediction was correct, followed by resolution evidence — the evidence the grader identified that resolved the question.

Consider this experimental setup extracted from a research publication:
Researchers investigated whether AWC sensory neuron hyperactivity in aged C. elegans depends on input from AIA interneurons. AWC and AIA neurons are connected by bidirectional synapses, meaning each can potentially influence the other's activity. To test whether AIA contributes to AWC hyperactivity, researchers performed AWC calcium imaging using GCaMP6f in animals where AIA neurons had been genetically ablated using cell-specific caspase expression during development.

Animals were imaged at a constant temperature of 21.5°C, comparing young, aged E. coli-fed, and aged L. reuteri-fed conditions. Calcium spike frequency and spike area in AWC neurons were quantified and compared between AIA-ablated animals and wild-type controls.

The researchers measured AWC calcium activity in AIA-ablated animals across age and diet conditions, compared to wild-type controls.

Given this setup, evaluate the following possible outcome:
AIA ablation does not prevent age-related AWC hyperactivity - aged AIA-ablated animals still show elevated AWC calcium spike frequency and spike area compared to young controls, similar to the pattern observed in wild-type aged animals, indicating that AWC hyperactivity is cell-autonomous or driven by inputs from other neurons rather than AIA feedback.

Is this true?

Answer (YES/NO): NO